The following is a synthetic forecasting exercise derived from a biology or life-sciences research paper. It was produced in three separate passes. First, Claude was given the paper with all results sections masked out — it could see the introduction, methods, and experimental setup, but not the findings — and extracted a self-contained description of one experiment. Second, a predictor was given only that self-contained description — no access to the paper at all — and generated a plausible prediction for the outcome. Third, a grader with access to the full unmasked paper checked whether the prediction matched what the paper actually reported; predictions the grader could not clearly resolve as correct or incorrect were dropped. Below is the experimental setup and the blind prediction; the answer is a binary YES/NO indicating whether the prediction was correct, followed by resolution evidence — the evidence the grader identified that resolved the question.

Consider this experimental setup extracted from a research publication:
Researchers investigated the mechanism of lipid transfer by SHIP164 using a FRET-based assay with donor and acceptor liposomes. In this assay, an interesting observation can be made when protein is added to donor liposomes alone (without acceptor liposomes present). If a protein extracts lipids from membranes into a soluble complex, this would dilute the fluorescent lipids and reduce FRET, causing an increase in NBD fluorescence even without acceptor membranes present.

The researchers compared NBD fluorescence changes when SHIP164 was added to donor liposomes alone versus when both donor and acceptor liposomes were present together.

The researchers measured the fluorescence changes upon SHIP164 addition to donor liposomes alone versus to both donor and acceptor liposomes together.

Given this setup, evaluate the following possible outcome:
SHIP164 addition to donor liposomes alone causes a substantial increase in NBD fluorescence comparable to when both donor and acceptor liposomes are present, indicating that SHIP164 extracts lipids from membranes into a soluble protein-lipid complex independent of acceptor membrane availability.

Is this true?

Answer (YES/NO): NO